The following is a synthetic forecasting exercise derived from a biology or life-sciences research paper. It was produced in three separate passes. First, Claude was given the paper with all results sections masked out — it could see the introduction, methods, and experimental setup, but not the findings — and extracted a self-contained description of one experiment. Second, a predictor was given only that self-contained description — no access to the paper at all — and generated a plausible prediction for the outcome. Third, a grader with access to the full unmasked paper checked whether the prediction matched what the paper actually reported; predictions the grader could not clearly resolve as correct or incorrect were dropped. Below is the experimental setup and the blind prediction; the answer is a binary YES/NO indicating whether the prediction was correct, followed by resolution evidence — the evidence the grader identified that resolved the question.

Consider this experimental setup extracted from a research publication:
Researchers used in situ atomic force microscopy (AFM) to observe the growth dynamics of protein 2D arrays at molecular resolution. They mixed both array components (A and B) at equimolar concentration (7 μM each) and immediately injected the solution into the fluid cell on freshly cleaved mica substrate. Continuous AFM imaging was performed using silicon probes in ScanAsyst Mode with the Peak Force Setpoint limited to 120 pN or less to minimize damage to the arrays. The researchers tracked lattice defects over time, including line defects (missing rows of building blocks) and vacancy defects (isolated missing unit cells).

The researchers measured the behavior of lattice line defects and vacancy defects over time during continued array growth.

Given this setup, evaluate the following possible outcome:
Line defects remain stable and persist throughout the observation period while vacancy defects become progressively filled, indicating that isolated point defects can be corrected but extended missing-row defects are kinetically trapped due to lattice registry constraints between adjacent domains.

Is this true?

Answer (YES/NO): NO